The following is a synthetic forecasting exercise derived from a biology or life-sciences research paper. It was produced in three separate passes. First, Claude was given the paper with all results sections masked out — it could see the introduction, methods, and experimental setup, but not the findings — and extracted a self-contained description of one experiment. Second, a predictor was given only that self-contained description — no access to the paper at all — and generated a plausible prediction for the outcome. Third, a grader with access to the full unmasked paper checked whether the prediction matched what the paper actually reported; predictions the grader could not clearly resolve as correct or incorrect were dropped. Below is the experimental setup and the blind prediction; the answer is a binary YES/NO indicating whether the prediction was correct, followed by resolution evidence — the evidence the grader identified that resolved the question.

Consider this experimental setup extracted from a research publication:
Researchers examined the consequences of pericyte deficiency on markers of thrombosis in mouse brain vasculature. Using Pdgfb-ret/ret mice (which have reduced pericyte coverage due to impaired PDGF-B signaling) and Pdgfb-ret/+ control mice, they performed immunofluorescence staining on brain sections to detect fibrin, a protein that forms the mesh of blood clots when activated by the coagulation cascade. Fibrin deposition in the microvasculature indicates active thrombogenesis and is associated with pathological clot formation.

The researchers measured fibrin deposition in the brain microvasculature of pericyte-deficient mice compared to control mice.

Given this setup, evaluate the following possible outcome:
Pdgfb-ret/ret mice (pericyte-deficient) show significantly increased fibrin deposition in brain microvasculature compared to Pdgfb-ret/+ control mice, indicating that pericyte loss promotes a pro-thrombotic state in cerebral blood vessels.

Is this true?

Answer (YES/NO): YES